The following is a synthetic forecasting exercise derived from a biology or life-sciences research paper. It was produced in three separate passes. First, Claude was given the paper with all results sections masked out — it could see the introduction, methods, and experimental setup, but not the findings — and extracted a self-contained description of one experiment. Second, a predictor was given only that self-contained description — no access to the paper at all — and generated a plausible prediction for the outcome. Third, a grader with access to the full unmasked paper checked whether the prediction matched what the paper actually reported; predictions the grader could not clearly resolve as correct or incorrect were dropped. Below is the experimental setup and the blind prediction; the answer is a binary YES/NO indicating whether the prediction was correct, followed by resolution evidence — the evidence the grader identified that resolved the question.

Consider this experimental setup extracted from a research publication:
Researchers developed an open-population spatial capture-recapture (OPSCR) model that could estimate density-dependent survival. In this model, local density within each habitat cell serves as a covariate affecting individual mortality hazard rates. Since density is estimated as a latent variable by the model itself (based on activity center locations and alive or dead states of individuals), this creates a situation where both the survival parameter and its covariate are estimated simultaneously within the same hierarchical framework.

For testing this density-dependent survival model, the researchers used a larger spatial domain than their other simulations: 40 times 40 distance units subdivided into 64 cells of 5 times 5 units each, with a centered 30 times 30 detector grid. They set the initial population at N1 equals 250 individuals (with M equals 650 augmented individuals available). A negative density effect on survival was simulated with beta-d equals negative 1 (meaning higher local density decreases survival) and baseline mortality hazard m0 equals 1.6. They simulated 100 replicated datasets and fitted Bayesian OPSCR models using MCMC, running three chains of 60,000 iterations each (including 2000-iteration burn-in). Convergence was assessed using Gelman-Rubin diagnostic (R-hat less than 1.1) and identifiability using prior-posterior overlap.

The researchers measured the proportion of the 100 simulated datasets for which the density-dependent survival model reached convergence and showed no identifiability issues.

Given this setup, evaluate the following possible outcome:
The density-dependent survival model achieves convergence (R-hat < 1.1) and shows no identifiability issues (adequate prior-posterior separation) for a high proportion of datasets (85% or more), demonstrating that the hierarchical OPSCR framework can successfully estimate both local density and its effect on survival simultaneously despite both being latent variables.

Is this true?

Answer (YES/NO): YES